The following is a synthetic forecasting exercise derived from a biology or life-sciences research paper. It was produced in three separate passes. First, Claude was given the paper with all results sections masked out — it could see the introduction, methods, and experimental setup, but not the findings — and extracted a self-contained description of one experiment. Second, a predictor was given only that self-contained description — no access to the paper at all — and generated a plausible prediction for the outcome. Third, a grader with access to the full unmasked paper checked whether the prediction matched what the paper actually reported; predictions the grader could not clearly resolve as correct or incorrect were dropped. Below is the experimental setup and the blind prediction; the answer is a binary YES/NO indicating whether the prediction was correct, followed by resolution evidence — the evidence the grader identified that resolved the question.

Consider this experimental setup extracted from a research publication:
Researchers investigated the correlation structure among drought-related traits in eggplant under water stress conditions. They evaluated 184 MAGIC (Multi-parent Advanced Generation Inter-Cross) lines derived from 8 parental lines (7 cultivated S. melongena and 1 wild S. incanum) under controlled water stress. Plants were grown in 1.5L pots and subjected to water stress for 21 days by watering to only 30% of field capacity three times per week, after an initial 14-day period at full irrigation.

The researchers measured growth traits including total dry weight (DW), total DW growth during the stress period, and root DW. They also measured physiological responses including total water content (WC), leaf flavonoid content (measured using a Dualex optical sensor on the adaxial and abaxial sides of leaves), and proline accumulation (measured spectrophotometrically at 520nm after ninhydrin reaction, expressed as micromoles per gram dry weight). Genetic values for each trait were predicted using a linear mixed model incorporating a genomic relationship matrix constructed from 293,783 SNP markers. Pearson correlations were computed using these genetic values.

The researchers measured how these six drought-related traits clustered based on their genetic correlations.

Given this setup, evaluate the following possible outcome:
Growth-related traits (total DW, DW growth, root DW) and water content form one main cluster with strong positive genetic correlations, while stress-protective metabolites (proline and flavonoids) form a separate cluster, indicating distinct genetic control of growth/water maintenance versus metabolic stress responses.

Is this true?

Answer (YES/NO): NO